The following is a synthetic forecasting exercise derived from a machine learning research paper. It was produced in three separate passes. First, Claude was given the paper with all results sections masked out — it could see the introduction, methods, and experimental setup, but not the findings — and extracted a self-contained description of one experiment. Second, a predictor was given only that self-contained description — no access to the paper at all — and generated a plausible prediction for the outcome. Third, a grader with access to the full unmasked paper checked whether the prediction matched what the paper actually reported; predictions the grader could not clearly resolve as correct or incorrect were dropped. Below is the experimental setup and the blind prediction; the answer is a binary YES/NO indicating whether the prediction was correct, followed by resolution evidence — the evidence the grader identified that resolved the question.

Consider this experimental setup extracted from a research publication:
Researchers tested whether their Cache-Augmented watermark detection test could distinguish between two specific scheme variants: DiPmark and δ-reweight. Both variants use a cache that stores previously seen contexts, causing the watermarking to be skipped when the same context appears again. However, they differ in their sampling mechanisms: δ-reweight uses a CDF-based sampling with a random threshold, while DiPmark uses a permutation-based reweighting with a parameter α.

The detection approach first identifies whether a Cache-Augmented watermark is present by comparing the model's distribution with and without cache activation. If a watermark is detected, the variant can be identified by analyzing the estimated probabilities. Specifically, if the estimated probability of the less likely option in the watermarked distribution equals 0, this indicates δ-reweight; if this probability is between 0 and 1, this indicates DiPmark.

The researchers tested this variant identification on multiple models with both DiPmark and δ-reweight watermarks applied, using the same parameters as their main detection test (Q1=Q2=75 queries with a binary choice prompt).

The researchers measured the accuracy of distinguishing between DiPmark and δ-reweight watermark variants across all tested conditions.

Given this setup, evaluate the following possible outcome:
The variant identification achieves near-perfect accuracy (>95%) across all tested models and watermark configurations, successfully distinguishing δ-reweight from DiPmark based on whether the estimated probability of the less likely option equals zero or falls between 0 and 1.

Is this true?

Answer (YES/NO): YES